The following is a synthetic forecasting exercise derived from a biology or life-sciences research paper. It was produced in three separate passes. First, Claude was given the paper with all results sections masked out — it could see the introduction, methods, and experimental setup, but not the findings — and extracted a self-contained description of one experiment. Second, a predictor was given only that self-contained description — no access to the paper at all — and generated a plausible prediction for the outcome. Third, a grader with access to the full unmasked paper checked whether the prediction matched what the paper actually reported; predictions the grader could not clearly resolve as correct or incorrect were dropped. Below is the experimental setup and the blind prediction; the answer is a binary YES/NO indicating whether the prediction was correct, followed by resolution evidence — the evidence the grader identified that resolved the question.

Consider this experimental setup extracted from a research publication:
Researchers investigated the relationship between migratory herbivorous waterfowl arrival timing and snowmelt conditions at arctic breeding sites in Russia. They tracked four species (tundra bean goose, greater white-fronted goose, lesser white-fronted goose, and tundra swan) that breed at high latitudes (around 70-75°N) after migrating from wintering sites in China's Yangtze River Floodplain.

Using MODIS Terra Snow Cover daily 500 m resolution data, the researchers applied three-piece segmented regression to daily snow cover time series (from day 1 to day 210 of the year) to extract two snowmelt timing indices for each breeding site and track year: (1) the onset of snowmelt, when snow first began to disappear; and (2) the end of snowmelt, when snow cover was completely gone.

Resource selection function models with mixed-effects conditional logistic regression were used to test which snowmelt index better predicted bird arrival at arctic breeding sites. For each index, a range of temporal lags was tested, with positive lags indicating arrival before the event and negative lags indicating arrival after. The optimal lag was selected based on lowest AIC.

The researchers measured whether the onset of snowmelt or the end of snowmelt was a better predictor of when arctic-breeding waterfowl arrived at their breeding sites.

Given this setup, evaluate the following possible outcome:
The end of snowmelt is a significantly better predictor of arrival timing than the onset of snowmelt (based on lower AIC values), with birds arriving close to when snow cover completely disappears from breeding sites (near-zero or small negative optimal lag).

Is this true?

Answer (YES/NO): NO